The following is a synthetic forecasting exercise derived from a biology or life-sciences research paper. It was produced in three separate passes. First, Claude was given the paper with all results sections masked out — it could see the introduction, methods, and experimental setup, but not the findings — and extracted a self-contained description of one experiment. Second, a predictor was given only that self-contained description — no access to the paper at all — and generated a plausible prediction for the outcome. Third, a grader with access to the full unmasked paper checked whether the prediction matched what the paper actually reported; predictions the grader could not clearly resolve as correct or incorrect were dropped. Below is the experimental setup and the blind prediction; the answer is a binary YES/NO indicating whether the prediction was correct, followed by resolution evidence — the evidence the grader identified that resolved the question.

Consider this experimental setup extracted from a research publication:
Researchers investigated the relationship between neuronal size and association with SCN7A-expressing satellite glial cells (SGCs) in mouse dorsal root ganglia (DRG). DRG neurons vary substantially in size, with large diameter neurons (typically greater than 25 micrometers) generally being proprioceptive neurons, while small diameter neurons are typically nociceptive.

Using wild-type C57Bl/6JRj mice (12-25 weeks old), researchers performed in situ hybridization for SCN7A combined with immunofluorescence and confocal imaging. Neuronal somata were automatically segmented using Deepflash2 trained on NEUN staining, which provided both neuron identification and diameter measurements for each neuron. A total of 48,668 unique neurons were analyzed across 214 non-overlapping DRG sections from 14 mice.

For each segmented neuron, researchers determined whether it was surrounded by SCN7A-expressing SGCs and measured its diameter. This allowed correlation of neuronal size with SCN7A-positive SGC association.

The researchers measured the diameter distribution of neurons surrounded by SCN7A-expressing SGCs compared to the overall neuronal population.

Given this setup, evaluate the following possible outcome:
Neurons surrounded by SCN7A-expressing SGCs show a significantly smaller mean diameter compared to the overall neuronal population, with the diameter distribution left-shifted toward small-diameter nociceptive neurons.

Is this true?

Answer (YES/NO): YES